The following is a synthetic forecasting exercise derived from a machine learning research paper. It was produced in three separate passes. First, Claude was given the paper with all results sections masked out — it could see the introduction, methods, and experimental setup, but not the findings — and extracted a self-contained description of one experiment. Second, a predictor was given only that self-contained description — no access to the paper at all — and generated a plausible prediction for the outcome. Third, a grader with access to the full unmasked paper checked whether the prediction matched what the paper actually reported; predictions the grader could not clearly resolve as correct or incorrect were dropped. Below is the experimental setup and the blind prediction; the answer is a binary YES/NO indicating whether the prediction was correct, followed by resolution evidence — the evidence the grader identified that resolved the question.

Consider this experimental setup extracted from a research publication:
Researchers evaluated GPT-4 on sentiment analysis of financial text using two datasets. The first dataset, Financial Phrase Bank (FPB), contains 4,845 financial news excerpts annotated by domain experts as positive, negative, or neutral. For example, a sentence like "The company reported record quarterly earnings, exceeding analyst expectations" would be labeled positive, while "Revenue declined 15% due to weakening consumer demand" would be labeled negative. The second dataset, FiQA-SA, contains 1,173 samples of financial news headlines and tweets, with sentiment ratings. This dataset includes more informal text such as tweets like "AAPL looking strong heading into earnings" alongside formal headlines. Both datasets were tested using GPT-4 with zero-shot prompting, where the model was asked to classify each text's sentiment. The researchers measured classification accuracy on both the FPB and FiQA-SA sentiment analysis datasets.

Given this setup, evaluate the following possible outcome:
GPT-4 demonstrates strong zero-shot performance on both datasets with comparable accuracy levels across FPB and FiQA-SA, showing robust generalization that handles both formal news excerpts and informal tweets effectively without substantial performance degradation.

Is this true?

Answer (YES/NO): YES